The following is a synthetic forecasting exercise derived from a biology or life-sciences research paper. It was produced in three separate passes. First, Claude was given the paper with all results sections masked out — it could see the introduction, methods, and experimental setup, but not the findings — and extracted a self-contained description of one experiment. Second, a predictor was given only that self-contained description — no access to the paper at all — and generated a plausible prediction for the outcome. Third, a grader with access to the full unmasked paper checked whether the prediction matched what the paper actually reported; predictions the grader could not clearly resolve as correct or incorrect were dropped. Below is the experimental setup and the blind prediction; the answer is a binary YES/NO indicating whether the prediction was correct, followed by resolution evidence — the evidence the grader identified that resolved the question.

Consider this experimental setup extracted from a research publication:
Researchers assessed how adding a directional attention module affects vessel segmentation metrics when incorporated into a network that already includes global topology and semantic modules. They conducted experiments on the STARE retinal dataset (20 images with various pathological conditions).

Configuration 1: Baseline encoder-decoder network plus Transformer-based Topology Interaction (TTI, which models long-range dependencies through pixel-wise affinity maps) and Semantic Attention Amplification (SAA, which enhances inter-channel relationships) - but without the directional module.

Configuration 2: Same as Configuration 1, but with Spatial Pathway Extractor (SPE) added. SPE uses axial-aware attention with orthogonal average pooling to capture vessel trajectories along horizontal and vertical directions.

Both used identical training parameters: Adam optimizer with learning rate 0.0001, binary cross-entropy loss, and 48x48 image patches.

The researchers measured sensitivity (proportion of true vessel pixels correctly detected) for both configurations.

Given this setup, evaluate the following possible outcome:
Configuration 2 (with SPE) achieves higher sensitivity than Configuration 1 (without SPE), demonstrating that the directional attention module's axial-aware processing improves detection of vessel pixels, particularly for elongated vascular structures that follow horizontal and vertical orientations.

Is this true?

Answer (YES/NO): YES